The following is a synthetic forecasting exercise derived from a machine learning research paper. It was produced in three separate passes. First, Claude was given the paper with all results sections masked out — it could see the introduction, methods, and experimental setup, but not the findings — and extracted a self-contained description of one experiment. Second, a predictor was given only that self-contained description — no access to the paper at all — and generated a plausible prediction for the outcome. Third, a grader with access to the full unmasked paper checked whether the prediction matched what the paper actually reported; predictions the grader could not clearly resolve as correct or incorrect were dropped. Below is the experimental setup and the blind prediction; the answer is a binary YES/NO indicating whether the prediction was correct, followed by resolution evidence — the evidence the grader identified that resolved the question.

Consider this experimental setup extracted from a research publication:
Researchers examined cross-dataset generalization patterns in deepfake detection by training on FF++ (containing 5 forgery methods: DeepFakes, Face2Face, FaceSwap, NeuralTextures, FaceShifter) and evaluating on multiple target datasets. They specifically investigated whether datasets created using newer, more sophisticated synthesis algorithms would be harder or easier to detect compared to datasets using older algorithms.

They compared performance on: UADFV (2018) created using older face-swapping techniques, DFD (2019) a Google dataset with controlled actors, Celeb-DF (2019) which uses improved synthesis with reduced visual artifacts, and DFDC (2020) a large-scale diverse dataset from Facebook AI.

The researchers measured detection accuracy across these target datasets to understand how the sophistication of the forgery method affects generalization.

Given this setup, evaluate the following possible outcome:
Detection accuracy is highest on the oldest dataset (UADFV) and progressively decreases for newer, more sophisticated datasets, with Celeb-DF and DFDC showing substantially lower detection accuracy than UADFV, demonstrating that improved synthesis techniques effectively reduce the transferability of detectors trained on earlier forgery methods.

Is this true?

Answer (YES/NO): NO